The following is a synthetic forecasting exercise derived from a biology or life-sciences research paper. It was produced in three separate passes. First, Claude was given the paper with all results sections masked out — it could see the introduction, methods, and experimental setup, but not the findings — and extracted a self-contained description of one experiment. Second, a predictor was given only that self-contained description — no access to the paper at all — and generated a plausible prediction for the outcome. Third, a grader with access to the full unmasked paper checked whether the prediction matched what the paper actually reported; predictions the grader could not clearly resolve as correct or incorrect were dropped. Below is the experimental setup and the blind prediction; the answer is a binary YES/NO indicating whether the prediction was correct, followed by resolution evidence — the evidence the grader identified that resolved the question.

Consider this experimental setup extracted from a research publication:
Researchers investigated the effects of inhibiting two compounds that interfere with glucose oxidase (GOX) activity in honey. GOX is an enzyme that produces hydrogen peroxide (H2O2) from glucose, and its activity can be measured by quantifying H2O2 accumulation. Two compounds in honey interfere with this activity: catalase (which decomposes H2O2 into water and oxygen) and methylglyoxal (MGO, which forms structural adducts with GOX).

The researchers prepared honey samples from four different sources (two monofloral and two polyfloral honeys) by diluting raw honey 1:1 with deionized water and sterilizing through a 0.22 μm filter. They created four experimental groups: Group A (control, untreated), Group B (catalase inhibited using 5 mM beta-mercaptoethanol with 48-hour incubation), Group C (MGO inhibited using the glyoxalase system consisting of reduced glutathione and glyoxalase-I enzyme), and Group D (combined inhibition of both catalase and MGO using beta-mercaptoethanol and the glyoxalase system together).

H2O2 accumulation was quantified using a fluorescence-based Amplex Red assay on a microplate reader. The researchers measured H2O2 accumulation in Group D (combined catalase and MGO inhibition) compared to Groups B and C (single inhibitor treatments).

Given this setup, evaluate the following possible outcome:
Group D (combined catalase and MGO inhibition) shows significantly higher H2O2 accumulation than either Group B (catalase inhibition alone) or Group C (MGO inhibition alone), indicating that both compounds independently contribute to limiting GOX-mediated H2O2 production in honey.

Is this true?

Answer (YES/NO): NO